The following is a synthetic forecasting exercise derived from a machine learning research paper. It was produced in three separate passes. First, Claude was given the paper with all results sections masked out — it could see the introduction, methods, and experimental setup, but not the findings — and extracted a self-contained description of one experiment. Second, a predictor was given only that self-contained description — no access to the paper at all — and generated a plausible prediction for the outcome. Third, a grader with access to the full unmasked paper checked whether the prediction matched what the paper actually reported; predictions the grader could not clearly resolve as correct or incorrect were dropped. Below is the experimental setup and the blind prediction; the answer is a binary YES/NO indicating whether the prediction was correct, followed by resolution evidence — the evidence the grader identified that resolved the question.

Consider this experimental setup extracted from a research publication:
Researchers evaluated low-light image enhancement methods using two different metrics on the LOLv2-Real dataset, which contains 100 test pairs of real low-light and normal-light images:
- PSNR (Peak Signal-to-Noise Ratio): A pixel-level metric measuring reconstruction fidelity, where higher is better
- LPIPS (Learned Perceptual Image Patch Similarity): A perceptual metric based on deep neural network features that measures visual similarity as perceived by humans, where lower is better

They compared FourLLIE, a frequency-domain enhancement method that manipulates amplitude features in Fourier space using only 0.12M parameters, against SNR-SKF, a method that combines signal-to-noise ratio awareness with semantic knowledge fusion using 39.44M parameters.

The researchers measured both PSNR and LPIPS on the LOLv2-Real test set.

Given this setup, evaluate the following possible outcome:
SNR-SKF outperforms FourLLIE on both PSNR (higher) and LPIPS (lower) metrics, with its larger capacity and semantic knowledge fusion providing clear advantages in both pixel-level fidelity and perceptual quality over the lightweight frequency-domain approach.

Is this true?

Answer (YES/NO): NO